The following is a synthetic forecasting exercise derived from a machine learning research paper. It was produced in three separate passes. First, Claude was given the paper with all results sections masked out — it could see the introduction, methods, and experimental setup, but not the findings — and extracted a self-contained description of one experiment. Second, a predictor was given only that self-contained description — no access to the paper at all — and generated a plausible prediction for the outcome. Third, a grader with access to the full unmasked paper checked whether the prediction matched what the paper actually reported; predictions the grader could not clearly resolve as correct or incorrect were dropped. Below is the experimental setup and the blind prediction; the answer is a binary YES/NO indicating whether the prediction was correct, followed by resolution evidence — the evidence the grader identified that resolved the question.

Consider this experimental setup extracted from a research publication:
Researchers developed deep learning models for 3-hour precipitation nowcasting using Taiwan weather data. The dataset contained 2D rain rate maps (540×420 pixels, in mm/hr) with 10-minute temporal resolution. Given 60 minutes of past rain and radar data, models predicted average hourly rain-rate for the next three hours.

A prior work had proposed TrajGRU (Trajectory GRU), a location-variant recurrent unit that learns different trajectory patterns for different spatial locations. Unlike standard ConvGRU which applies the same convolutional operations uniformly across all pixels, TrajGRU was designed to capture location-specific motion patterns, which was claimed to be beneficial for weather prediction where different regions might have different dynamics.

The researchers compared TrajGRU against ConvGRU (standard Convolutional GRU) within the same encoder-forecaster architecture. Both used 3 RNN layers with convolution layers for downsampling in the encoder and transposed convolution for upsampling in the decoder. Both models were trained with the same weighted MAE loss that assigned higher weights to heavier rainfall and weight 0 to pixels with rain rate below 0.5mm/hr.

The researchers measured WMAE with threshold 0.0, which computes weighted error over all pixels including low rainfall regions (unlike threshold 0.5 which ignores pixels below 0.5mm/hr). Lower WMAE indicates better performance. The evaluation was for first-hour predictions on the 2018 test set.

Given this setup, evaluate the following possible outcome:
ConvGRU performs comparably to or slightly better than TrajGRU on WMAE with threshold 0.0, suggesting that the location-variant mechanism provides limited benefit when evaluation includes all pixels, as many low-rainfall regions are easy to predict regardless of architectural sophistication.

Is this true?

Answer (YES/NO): YES